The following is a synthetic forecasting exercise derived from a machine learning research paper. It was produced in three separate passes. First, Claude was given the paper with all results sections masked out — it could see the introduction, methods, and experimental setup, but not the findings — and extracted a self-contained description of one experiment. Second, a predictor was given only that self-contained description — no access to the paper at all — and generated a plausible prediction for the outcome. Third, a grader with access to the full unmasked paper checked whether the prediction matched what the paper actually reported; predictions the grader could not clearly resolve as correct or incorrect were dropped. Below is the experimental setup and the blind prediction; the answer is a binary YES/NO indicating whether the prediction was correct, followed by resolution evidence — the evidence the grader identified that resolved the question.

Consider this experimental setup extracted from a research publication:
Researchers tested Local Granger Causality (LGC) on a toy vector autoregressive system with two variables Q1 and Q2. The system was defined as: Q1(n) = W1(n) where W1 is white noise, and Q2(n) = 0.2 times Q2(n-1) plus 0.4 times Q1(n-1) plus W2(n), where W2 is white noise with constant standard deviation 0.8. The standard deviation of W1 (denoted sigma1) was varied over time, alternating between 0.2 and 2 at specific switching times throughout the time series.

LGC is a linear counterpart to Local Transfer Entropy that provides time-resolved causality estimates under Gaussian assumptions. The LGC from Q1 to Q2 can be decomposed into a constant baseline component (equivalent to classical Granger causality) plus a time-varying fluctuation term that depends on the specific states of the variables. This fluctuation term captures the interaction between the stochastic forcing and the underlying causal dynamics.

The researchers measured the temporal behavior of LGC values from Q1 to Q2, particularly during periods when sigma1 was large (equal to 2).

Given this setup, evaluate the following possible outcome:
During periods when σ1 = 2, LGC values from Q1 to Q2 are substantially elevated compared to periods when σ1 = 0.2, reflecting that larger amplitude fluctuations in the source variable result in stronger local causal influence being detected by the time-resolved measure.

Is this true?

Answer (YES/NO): NO